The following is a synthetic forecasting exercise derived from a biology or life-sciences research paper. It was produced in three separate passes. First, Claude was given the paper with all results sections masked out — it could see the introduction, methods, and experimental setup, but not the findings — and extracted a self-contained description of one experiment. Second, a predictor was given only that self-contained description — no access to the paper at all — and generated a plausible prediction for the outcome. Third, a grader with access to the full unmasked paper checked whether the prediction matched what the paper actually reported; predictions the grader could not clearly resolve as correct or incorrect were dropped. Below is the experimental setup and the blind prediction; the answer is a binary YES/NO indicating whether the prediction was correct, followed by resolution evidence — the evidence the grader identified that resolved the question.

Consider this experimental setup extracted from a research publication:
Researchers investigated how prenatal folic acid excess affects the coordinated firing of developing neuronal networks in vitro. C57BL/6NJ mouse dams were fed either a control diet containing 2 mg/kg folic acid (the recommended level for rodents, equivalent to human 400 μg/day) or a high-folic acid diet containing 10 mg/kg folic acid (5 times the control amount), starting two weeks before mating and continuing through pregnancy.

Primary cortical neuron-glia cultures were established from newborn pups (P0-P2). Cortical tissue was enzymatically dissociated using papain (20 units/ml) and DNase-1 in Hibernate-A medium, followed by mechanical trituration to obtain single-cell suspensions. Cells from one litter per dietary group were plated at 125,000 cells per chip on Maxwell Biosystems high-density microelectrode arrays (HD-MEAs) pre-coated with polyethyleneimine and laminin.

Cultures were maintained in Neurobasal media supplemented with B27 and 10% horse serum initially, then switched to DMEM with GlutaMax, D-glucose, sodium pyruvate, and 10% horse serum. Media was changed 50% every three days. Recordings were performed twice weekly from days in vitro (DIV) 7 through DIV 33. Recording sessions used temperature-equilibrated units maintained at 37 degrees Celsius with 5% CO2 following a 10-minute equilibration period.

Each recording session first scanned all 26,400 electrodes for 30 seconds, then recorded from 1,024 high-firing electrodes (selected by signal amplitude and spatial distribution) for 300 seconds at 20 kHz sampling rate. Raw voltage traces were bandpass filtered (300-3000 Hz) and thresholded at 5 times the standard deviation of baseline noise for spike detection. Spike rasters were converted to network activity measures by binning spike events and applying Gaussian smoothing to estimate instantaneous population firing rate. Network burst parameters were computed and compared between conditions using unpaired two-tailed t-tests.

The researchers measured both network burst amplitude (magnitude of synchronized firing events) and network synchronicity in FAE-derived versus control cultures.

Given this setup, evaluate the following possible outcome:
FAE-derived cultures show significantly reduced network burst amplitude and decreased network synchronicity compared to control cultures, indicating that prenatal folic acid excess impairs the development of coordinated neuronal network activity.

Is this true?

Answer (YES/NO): YES